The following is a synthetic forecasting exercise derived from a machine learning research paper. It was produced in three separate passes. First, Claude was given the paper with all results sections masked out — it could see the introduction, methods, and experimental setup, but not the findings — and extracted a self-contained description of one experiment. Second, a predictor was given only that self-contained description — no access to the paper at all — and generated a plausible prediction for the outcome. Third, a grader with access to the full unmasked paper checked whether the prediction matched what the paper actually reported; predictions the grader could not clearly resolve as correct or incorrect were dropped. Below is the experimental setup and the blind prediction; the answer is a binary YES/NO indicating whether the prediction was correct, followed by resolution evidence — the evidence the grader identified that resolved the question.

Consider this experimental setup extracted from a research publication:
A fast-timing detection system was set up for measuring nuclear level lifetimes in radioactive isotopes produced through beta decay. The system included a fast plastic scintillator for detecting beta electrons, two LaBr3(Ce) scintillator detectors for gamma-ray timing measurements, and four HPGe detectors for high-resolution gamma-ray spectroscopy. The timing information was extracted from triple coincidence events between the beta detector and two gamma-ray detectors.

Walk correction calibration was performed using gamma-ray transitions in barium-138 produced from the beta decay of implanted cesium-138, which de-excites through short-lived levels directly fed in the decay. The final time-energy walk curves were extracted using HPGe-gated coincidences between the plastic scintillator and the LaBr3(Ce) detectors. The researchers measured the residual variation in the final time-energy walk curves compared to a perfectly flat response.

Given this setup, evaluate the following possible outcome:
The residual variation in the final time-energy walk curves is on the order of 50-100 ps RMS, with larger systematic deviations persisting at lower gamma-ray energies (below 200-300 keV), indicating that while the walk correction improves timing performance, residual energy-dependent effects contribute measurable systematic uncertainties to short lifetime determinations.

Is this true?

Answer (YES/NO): NO